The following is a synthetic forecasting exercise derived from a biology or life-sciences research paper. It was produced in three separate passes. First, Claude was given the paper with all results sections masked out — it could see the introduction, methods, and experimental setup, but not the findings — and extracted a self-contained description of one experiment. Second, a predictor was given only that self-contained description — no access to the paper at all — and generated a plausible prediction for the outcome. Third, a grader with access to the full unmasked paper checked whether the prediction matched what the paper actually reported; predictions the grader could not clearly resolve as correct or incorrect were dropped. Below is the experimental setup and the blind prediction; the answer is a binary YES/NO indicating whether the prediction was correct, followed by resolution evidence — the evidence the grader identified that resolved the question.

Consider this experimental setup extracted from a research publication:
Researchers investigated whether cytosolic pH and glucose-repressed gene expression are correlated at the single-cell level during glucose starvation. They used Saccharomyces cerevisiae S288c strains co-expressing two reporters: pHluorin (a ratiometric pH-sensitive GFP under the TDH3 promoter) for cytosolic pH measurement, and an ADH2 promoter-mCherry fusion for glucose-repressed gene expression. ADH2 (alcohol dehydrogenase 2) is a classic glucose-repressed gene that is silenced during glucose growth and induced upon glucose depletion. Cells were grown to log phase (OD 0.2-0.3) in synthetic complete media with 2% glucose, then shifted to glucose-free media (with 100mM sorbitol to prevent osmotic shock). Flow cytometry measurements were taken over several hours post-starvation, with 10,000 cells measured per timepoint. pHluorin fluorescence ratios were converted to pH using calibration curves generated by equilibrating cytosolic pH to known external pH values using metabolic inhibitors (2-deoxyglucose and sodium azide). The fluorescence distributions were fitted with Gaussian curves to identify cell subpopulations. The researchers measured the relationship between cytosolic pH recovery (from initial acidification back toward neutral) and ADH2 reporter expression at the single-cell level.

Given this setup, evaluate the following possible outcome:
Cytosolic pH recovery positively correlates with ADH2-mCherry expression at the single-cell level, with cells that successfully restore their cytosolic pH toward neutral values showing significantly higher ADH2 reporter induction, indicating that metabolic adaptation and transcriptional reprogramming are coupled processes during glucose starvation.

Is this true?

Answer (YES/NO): YES